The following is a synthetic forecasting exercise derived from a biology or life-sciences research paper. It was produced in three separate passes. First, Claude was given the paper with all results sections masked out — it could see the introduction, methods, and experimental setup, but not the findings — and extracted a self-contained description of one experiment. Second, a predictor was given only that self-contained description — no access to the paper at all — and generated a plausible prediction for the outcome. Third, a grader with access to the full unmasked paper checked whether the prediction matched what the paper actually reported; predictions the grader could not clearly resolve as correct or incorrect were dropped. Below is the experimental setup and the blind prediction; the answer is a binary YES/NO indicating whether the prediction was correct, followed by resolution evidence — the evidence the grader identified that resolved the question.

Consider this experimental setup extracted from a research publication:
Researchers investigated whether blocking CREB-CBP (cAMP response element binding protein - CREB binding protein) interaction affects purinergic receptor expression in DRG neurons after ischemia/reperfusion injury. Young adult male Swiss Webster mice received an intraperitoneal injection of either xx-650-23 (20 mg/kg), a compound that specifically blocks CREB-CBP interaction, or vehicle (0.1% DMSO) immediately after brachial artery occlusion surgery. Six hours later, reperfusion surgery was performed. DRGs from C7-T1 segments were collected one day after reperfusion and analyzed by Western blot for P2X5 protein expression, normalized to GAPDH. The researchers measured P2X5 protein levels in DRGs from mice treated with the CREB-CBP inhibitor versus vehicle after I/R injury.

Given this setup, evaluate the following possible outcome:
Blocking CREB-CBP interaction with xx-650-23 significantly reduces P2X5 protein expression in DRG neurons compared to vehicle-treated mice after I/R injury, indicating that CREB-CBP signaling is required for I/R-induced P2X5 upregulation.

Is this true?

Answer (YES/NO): YES